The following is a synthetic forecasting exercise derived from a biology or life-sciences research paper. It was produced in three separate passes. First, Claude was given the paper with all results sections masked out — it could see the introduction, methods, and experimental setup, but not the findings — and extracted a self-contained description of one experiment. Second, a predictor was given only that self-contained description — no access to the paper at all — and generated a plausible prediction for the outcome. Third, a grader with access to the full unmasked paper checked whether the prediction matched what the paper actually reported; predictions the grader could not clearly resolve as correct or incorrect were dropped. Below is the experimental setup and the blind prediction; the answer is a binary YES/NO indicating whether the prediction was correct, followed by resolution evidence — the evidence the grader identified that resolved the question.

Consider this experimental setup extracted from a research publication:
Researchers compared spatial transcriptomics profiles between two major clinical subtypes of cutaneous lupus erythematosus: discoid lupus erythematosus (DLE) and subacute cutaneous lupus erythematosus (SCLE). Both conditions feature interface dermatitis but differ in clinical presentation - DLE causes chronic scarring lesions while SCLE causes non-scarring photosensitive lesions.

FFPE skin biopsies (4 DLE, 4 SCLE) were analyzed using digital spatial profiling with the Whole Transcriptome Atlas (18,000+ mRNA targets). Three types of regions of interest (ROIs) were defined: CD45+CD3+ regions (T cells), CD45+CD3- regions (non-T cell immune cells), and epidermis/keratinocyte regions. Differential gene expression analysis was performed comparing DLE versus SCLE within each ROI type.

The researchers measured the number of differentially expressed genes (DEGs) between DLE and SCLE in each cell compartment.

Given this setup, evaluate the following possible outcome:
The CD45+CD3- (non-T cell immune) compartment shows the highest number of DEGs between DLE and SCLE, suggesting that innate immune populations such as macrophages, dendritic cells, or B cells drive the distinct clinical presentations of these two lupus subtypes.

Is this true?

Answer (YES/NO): NO